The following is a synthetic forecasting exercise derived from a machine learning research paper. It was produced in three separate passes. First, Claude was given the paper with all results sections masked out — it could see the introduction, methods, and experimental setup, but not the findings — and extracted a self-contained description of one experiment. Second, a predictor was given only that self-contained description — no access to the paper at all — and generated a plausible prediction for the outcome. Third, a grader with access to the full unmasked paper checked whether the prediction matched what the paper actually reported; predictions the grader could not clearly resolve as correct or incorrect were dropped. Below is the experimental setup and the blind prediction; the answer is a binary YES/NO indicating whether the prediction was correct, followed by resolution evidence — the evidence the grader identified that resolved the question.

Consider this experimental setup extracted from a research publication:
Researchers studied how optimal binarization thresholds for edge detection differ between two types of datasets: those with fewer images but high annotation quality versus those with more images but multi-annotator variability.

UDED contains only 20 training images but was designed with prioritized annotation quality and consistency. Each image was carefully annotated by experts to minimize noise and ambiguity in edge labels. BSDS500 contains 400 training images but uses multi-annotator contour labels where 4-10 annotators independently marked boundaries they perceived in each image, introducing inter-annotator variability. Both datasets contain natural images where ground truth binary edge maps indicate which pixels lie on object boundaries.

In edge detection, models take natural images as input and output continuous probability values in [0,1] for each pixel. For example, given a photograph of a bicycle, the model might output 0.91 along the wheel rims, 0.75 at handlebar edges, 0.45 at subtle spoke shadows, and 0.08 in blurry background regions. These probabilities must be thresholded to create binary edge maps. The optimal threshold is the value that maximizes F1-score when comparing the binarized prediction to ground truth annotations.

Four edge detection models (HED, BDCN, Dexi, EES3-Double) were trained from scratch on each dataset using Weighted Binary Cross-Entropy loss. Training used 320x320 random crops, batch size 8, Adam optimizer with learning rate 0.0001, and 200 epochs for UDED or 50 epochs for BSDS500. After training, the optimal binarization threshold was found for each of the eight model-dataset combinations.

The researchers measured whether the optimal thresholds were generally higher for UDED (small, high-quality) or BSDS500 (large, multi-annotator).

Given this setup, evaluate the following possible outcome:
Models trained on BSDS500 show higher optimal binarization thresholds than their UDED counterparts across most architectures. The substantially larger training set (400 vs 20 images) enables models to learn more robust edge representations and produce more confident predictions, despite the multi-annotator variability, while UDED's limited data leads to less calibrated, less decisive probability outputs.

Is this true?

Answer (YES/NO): YES